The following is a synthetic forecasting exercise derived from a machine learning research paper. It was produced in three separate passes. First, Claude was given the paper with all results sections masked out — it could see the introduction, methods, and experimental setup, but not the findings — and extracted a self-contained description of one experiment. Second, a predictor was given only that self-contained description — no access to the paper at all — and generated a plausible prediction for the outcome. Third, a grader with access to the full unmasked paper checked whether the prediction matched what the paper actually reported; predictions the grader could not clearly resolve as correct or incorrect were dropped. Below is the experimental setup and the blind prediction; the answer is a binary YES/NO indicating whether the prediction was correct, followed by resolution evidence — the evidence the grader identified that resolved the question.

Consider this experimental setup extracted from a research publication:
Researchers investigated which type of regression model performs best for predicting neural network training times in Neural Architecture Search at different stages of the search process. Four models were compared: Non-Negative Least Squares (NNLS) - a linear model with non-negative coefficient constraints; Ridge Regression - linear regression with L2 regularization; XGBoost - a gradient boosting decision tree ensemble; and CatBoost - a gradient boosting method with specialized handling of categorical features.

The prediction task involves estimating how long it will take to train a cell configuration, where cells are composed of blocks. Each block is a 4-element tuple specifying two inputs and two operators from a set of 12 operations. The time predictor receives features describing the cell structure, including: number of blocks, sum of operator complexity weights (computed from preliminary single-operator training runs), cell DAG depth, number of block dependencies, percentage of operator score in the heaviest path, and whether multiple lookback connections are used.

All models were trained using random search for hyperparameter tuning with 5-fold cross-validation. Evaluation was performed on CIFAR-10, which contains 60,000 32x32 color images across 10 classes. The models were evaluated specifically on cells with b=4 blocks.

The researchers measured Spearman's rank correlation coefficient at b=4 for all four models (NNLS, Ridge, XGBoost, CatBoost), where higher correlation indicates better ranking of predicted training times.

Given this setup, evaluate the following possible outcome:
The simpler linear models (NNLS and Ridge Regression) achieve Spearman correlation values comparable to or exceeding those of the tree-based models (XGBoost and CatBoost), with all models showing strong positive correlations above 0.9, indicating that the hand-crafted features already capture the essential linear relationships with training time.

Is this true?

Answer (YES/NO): YES